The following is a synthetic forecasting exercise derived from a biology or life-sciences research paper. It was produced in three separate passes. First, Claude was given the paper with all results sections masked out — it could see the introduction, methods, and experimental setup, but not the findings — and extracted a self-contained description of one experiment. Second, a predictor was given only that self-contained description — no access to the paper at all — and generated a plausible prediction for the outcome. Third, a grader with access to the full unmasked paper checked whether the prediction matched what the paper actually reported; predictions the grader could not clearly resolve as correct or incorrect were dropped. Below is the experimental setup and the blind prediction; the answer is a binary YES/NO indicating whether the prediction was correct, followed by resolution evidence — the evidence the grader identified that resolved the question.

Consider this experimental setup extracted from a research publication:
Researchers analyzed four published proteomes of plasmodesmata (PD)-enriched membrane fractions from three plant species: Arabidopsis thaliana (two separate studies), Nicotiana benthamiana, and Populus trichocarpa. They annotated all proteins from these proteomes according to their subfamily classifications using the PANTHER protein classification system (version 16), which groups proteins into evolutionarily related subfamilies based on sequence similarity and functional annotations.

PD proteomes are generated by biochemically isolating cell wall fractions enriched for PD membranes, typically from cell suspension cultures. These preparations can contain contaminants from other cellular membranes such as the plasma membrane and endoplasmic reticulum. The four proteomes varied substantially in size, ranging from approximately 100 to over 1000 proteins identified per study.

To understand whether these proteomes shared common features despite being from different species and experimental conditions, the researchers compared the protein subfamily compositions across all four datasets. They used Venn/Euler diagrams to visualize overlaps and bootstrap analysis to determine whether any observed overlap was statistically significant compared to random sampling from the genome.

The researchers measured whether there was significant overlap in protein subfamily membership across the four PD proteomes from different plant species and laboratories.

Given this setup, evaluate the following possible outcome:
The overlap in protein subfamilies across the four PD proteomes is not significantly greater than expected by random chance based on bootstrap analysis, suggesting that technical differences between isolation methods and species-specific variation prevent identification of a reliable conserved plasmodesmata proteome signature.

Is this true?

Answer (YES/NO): NO